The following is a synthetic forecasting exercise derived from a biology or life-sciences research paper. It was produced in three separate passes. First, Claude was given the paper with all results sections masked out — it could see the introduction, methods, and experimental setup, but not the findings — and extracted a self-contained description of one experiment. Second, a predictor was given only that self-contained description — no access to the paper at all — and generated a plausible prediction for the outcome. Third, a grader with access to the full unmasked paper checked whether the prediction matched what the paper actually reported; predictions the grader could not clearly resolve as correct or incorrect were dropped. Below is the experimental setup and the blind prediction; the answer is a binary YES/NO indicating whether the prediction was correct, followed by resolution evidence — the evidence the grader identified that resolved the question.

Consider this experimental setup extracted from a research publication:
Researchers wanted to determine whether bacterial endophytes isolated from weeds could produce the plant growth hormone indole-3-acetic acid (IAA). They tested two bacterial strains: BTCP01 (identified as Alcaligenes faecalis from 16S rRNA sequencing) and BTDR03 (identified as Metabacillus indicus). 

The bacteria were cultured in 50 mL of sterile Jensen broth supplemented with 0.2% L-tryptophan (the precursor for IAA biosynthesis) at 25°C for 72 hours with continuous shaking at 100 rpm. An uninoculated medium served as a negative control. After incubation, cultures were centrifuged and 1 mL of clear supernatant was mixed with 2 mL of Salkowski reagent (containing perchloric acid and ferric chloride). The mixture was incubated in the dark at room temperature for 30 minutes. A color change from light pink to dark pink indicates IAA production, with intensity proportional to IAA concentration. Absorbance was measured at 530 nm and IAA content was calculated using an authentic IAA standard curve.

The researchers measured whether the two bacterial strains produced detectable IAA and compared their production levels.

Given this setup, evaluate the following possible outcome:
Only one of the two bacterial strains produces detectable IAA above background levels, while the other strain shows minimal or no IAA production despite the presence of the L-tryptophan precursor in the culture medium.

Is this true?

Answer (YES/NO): NO